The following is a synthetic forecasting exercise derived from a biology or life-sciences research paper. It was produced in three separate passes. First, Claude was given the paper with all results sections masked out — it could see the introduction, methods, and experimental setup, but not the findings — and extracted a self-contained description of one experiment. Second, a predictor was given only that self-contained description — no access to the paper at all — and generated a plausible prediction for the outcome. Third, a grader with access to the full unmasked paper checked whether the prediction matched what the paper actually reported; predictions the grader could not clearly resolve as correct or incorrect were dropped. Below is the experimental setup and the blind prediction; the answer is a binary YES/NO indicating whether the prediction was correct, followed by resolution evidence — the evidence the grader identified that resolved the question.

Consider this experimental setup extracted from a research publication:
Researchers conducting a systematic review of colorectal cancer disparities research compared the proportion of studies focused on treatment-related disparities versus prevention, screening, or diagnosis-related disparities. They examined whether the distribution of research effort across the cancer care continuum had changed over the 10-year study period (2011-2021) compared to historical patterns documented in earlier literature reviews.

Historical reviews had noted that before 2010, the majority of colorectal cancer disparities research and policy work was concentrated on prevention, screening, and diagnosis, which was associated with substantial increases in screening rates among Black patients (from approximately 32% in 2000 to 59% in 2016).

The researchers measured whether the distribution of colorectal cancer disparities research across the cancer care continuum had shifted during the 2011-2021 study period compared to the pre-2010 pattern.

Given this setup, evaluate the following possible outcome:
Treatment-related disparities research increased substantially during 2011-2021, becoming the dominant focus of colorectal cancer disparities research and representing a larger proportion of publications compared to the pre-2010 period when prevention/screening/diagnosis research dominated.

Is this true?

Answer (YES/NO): NO